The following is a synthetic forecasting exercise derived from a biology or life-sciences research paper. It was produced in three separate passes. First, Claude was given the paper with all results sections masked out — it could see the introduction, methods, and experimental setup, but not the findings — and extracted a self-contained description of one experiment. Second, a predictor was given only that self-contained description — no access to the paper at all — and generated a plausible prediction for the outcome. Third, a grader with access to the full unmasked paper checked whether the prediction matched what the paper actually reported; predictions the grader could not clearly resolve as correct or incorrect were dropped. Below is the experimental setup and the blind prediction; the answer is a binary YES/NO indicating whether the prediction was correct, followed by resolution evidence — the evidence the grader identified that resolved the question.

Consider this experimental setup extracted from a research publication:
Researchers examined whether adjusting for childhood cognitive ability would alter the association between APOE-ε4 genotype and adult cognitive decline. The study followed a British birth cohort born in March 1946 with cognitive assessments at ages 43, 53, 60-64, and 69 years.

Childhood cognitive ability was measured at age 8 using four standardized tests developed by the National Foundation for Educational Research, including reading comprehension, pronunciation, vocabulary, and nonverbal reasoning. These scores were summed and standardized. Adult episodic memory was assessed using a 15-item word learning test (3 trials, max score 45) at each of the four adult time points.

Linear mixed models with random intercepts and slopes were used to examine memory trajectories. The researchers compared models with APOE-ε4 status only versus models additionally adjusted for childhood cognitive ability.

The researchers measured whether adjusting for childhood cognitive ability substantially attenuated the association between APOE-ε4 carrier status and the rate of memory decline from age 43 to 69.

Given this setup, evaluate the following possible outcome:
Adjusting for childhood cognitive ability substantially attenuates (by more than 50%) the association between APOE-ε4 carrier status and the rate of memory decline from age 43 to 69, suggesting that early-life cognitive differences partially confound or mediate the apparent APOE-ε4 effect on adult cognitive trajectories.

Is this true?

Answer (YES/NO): NO